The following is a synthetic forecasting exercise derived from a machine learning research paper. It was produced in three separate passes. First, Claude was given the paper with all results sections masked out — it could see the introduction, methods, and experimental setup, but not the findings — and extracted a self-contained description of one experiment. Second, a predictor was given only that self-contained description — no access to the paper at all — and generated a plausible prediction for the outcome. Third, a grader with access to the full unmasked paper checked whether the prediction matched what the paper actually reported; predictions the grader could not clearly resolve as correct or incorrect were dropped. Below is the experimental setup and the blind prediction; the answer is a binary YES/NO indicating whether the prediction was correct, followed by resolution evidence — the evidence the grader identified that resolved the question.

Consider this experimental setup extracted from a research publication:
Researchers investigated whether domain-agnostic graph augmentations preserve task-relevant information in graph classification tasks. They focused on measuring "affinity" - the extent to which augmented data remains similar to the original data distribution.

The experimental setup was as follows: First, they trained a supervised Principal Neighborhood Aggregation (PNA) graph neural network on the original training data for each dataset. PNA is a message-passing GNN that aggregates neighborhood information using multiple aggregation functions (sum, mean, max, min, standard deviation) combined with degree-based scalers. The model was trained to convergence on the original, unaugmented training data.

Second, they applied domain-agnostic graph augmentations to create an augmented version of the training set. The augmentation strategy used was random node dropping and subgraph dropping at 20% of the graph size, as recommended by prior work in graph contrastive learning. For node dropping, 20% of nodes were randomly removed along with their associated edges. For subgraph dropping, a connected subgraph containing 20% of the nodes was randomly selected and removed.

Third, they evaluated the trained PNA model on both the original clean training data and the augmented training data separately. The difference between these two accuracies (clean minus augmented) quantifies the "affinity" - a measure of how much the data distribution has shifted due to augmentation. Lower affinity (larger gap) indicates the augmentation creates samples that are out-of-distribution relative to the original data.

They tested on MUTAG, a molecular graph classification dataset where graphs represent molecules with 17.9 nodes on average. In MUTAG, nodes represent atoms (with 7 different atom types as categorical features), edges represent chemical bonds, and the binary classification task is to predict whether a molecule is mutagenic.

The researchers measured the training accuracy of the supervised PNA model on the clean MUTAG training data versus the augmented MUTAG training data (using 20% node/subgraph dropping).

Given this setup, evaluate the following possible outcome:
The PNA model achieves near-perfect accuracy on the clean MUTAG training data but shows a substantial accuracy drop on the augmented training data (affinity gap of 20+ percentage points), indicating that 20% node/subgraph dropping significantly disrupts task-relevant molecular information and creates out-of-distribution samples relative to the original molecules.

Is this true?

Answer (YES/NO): YES